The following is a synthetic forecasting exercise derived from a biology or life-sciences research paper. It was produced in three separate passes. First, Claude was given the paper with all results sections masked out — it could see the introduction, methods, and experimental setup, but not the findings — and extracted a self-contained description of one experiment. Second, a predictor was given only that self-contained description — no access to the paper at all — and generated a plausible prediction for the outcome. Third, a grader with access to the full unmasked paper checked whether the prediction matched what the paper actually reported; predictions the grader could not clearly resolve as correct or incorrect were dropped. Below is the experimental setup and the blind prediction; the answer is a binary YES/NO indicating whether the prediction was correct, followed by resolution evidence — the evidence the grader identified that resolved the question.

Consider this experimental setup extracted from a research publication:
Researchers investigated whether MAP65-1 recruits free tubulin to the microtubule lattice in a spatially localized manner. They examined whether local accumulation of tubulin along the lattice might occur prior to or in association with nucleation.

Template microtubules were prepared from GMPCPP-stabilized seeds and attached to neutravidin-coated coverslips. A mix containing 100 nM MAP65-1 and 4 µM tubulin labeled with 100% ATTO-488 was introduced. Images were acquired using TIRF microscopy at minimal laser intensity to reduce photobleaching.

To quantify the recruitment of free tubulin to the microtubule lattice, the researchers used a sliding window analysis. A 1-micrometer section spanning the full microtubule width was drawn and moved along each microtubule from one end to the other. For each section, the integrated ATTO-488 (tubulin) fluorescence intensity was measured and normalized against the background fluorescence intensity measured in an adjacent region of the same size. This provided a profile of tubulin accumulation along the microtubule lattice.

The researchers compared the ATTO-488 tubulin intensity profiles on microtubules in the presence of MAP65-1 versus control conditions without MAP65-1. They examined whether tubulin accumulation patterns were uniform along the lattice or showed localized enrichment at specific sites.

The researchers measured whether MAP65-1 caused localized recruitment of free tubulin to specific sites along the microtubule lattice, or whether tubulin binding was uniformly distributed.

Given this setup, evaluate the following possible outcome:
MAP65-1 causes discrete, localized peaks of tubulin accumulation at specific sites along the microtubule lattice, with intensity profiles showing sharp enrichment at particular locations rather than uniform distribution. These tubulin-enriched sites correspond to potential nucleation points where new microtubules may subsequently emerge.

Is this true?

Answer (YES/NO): NO